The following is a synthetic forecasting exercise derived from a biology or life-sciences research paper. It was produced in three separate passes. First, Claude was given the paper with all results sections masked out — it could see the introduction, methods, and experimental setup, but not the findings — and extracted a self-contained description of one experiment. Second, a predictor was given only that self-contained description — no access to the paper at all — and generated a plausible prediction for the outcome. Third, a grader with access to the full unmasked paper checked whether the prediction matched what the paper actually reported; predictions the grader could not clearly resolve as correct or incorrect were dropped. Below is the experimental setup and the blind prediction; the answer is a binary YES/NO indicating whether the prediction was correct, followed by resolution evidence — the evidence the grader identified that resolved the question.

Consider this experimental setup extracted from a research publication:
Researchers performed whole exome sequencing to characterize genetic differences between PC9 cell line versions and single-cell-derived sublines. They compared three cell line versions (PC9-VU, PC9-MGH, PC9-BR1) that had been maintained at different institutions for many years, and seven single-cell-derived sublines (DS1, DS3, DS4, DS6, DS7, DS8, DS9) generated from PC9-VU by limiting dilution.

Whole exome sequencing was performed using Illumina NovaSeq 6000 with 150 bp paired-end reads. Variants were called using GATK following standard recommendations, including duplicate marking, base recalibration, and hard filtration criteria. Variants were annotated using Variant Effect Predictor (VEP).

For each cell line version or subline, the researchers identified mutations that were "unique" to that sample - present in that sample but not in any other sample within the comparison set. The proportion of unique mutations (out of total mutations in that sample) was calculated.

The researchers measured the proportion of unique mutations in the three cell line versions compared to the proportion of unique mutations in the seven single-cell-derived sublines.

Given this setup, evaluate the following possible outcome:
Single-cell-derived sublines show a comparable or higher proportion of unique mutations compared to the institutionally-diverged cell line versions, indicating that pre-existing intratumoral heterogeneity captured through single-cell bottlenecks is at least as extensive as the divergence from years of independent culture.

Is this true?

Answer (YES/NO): NO